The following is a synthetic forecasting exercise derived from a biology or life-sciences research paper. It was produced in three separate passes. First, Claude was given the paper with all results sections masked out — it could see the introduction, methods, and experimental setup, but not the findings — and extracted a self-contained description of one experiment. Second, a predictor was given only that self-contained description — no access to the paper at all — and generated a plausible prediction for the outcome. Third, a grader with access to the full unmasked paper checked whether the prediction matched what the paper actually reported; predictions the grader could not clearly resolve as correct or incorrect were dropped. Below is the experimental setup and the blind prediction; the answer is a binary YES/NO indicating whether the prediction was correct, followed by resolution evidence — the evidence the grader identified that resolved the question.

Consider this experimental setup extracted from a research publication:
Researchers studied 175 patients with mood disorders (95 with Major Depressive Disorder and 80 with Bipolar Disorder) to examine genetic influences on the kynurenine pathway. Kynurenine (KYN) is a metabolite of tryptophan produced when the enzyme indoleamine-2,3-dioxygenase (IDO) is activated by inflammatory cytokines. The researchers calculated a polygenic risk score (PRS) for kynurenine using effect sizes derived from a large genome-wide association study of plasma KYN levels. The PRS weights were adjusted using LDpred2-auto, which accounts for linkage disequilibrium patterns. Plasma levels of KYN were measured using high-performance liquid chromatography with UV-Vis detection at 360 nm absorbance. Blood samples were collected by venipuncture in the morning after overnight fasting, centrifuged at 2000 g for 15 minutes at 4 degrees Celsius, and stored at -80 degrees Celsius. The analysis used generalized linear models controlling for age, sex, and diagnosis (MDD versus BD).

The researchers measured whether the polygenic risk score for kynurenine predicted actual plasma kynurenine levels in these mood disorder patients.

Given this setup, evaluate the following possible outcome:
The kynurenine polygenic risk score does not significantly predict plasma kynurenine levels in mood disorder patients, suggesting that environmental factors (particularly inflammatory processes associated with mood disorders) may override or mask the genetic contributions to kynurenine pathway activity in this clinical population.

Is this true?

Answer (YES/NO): NO